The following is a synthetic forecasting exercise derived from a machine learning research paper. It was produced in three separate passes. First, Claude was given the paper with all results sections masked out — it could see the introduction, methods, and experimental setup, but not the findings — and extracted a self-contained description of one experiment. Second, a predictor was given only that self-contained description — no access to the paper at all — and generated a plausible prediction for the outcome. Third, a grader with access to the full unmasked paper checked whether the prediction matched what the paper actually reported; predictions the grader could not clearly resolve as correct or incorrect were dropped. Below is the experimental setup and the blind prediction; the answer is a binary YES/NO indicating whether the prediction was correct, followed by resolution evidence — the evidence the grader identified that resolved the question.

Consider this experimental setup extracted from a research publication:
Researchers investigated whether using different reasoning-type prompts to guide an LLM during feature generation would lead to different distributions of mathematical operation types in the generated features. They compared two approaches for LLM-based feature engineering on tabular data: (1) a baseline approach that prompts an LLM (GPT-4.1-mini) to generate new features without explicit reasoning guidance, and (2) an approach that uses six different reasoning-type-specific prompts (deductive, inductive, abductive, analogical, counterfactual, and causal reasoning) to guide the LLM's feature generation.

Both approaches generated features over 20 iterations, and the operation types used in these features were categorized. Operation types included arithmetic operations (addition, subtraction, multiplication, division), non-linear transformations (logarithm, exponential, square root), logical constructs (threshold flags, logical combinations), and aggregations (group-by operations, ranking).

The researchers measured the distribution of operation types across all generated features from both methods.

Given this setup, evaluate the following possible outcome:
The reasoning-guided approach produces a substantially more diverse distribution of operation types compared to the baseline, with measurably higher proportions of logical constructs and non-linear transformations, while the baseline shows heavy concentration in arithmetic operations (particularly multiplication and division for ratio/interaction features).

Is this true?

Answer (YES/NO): NO